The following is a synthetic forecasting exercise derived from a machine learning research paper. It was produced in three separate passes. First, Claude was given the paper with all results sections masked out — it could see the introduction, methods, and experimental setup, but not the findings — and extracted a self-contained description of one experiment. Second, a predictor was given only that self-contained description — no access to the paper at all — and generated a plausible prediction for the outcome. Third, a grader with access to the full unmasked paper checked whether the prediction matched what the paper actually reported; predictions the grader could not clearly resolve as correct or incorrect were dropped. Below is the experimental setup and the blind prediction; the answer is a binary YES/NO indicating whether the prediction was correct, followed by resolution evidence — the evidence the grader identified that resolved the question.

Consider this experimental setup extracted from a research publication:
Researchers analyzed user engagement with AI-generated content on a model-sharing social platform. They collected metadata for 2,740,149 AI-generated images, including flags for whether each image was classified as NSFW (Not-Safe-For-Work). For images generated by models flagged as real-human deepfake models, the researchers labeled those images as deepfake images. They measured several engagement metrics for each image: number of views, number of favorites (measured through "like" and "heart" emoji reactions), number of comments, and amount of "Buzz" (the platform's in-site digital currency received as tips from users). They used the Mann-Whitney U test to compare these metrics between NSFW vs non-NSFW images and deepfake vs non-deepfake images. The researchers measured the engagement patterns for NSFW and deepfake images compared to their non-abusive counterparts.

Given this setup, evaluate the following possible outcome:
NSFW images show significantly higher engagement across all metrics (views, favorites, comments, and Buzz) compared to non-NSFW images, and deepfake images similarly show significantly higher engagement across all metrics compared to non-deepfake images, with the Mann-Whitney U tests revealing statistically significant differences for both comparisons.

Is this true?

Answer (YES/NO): NO